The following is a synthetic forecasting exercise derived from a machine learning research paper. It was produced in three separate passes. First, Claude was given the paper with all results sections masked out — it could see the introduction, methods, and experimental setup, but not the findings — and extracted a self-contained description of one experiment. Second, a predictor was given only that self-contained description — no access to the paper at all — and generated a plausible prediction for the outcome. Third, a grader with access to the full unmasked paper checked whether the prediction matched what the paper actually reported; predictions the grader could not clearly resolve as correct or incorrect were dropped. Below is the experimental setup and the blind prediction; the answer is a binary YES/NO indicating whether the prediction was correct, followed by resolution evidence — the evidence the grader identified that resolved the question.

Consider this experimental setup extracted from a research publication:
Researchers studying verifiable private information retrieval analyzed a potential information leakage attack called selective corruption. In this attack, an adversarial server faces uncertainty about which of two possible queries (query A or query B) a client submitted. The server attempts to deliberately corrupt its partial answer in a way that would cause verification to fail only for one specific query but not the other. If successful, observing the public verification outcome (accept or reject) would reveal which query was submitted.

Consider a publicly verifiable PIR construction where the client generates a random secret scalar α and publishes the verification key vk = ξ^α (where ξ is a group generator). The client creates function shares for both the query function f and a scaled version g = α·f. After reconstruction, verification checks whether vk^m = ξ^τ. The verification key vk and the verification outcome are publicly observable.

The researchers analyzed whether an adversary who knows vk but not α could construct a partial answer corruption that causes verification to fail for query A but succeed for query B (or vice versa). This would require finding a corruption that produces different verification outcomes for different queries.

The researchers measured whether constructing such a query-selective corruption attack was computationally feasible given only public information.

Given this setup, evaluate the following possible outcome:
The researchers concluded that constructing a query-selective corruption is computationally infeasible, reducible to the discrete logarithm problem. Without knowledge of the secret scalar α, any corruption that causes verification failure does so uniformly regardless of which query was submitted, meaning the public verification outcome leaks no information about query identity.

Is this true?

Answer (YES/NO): YES